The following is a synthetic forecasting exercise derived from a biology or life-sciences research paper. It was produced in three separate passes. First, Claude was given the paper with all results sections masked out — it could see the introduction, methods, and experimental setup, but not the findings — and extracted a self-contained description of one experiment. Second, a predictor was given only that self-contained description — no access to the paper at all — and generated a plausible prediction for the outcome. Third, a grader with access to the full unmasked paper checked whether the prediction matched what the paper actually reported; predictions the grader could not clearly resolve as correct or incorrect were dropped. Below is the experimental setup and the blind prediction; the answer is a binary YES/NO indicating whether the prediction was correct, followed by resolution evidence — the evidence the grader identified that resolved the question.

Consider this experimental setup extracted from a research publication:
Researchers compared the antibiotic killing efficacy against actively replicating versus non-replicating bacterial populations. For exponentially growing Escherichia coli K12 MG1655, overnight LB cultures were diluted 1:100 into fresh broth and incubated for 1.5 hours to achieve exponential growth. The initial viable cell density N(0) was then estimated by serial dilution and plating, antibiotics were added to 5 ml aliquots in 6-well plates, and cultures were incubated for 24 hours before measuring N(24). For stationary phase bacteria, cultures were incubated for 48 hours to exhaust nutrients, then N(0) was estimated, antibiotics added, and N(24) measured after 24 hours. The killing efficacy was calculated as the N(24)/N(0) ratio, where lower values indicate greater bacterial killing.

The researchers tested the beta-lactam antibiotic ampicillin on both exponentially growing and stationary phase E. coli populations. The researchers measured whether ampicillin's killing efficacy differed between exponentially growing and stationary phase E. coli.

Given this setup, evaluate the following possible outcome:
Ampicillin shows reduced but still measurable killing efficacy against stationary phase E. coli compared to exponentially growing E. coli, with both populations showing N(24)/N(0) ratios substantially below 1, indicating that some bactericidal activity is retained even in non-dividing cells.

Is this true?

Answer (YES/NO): NO